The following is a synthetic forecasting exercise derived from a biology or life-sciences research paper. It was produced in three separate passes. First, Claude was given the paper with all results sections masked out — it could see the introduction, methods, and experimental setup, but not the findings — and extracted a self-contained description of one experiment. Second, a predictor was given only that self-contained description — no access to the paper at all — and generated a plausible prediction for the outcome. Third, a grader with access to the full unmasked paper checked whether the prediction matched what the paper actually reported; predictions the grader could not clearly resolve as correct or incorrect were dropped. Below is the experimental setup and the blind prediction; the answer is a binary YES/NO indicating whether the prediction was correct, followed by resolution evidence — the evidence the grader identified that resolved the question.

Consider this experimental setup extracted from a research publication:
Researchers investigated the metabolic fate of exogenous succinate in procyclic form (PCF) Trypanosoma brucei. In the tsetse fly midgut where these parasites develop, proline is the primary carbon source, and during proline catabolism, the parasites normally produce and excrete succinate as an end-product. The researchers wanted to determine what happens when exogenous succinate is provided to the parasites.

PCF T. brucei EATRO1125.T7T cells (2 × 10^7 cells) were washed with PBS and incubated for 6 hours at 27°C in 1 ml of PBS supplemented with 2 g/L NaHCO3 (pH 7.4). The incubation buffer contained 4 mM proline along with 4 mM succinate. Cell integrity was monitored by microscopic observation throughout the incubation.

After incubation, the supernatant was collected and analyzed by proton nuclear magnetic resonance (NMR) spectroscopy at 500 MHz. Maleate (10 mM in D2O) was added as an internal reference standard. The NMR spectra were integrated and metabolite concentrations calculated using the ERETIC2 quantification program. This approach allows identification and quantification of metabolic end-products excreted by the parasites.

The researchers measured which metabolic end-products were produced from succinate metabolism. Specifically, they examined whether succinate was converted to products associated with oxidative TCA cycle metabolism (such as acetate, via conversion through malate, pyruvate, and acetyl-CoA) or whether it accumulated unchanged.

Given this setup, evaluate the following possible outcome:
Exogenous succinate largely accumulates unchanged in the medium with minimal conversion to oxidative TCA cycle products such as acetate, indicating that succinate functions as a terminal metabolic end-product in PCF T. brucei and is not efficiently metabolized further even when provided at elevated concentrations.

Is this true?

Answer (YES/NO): NO